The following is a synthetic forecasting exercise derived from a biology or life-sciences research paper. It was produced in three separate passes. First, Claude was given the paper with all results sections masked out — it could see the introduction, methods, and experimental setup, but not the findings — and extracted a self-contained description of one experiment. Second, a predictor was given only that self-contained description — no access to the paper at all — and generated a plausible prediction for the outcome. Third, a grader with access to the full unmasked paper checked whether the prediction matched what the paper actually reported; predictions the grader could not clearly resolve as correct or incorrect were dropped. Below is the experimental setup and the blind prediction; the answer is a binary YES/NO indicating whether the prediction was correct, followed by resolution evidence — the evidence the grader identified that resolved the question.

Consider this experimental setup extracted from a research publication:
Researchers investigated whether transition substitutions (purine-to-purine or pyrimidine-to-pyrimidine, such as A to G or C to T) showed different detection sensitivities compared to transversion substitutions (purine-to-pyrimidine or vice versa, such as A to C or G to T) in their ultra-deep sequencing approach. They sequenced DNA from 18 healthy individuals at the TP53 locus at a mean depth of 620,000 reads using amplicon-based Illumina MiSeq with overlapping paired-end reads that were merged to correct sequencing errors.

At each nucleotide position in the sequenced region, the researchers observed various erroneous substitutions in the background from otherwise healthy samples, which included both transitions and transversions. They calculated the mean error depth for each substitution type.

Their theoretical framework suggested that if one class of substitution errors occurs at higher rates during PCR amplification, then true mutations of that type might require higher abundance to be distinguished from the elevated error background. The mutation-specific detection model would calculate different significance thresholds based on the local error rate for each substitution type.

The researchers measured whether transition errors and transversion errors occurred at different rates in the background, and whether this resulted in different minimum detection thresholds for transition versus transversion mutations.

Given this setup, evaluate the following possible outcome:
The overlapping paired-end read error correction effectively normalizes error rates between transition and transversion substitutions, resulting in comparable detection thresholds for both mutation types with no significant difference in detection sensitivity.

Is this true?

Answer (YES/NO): NO